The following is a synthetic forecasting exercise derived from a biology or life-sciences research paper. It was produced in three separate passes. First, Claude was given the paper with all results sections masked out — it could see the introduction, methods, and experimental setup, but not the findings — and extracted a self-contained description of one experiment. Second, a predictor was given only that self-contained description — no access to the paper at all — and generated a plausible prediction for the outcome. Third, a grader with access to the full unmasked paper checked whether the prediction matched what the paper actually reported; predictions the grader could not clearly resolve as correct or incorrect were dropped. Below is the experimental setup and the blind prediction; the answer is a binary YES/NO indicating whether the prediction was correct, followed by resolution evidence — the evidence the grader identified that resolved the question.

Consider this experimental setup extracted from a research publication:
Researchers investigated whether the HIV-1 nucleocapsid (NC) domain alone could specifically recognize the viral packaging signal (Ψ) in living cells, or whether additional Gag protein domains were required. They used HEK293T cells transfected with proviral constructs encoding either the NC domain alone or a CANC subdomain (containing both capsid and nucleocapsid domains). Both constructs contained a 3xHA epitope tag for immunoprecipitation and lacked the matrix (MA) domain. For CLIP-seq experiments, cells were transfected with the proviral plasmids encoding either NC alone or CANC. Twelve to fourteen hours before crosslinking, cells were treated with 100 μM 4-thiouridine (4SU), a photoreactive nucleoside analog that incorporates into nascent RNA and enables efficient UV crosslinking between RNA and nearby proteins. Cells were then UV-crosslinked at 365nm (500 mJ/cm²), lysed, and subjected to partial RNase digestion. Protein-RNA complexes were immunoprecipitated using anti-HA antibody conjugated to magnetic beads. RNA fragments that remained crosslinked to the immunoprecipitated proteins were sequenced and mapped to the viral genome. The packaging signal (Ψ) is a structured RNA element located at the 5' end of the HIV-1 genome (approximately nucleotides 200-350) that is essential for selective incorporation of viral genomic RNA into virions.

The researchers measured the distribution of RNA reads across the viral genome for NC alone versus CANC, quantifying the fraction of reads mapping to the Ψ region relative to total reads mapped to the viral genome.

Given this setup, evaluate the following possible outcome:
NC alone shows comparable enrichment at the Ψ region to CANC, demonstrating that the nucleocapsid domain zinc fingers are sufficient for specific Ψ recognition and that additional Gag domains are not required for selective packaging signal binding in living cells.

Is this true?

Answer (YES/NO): NO